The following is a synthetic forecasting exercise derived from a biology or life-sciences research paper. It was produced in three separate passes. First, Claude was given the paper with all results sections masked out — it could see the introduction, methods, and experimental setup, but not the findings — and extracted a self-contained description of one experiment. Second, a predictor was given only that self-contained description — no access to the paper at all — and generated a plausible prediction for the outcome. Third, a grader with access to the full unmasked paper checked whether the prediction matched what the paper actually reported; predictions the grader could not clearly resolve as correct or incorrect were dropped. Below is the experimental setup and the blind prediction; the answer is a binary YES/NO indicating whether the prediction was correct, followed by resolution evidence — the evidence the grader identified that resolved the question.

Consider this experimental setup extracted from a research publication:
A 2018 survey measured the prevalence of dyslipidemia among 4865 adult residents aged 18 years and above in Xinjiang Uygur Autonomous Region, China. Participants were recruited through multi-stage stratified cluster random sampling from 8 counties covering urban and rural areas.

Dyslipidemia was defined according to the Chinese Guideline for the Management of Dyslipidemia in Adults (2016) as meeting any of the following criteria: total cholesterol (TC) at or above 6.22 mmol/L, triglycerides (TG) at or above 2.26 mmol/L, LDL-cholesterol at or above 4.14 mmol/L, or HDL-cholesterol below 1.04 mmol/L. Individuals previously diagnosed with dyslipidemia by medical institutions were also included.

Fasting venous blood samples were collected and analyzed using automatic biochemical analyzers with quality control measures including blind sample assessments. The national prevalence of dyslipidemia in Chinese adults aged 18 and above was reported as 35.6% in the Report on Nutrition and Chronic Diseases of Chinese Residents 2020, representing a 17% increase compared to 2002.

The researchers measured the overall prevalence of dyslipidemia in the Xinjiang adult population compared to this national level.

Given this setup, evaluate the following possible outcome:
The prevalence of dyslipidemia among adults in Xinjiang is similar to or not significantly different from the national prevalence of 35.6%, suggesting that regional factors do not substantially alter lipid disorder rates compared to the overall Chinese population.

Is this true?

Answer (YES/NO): NO